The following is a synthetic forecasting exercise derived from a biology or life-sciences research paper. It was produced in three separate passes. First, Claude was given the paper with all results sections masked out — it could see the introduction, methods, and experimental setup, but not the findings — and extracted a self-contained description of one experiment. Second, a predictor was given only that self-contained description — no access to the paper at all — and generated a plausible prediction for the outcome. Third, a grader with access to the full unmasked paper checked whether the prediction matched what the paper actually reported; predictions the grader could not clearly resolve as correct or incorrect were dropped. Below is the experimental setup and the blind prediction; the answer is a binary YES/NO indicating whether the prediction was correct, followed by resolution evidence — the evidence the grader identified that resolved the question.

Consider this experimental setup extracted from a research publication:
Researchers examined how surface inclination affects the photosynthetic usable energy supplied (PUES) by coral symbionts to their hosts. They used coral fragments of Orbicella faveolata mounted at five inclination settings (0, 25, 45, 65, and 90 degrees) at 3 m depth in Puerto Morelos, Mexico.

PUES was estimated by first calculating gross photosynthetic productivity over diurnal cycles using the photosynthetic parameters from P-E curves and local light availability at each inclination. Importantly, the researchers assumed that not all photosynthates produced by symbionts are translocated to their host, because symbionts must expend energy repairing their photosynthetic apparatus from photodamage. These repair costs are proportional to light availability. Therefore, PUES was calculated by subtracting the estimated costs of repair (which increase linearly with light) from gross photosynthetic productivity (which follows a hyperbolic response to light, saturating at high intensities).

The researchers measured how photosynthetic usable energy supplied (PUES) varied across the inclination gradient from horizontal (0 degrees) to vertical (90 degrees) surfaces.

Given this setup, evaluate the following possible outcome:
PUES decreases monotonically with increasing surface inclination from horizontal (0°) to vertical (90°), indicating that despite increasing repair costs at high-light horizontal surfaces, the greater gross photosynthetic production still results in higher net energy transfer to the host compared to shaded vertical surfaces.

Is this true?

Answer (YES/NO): NO